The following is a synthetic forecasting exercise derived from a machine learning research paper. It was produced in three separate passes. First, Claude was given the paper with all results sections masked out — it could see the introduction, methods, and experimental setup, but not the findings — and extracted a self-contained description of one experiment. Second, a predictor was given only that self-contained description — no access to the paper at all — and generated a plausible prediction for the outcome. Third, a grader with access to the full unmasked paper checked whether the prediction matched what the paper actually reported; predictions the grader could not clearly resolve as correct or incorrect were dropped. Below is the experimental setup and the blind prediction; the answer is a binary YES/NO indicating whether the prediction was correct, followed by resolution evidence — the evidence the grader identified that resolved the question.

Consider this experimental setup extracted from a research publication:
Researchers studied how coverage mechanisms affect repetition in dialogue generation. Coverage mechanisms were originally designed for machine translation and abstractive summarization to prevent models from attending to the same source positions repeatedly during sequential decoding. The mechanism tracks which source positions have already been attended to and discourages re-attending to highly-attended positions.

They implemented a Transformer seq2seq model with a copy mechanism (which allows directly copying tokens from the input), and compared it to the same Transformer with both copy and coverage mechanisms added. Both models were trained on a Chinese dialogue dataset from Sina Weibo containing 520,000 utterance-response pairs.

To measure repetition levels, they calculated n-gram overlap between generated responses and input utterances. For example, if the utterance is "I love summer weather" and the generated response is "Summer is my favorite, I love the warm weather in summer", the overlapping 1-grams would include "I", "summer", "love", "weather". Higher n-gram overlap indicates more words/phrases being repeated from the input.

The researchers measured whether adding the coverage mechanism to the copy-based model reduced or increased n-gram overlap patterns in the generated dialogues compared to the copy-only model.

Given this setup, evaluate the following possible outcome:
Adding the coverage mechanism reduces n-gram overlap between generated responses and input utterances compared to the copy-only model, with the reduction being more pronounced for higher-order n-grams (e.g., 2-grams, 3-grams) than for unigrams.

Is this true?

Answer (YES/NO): NO